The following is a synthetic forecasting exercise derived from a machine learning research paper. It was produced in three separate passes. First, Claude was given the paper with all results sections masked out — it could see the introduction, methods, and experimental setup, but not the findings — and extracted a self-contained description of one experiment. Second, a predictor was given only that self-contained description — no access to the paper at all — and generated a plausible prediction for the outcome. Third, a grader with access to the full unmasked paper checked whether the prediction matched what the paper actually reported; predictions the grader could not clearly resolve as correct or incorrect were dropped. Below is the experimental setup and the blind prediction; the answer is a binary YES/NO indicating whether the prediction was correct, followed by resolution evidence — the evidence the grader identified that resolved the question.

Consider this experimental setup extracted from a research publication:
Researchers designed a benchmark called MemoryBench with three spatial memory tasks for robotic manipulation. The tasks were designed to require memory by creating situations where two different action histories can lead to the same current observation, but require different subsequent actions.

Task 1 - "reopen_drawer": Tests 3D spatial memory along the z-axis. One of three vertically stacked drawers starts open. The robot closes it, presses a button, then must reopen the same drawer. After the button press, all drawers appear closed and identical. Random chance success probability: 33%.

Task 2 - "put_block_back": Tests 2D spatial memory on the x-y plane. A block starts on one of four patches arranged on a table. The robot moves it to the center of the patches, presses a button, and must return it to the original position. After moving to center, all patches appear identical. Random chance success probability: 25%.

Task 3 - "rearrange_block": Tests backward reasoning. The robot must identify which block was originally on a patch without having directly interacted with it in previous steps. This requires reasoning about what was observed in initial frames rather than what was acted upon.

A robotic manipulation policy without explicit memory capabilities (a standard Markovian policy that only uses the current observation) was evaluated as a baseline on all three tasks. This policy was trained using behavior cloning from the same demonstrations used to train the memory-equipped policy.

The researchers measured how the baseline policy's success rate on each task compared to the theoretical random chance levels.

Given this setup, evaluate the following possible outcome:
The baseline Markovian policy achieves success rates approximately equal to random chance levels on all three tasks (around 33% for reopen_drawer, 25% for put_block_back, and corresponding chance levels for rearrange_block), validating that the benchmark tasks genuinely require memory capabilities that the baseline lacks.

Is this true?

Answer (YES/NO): NO